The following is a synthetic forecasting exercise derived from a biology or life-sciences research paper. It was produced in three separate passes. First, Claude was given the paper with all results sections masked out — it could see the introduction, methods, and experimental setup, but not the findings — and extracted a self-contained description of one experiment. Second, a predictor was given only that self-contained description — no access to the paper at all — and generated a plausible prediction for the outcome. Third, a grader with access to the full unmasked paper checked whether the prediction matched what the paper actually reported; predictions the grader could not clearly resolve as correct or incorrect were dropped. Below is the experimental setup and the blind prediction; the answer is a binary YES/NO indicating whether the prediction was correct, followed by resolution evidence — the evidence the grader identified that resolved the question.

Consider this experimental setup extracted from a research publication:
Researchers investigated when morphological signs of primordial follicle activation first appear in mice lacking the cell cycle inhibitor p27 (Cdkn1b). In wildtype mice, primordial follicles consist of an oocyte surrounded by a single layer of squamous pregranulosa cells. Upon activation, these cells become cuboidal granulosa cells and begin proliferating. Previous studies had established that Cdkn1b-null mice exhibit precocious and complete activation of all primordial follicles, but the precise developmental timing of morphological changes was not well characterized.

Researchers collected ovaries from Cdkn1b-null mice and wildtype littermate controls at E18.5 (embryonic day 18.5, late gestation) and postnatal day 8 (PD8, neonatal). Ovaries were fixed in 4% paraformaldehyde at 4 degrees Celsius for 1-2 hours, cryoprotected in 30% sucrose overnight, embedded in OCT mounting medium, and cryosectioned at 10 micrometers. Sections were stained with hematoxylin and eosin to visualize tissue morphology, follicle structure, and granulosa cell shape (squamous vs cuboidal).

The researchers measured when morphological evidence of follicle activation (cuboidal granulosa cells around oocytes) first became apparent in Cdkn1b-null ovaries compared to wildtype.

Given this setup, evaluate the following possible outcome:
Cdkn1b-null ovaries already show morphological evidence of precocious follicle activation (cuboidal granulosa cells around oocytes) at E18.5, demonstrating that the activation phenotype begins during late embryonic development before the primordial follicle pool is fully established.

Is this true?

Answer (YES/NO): NO